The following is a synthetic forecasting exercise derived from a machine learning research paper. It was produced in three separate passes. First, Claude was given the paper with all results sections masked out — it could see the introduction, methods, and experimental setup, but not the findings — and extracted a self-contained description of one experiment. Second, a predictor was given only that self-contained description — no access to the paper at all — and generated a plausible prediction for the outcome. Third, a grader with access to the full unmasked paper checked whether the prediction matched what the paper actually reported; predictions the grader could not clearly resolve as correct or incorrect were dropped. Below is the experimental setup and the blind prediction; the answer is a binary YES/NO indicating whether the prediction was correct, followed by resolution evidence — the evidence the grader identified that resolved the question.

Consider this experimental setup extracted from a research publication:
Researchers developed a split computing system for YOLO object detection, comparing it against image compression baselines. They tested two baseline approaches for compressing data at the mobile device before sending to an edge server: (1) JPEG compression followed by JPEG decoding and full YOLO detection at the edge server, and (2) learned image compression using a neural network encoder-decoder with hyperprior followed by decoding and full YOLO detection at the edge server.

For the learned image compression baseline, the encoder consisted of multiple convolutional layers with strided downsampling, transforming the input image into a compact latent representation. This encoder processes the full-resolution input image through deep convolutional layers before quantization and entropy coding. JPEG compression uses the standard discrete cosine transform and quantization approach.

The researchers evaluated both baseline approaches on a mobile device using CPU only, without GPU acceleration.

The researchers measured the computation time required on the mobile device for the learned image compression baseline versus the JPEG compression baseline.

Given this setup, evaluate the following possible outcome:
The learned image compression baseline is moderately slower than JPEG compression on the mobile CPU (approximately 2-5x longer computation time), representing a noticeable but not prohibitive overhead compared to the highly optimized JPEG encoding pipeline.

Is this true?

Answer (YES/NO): YES